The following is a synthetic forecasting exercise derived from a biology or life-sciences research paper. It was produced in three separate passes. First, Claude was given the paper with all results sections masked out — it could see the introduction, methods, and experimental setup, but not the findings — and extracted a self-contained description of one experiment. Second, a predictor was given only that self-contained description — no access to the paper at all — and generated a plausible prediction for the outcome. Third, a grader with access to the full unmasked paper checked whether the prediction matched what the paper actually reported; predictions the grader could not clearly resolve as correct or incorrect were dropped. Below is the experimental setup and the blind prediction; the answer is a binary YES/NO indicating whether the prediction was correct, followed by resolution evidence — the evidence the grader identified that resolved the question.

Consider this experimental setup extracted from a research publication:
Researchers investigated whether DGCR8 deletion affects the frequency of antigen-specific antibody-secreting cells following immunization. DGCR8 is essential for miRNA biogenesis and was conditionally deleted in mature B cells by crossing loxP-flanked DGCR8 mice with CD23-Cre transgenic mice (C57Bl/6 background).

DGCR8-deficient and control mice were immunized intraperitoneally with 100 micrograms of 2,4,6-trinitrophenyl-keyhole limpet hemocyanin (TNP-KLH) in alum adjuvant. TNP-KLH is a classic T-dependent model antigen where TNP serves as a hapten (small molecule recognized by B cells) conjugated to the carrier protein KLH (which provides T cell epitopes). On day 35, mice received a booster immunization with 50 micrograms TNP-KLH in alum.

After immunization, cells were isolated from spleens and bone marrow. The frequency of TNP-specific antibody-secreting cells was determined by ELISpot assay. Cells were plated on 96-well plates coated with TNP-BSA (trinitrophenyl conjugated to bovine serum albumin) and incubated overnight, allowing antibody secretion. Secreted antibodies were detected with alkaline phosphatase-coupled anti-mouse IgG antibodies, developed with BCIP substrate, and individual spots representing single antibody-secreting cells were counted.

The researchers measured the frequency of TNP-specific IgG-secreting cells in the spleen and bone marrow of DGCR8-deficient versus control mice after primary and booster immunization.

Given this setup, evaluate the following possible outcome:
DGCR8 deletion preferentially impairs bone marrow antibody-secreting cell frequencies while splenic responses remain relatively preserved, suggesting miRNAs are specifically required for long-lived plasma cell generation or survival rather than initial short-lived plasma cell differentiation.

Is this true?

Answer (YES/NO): NO